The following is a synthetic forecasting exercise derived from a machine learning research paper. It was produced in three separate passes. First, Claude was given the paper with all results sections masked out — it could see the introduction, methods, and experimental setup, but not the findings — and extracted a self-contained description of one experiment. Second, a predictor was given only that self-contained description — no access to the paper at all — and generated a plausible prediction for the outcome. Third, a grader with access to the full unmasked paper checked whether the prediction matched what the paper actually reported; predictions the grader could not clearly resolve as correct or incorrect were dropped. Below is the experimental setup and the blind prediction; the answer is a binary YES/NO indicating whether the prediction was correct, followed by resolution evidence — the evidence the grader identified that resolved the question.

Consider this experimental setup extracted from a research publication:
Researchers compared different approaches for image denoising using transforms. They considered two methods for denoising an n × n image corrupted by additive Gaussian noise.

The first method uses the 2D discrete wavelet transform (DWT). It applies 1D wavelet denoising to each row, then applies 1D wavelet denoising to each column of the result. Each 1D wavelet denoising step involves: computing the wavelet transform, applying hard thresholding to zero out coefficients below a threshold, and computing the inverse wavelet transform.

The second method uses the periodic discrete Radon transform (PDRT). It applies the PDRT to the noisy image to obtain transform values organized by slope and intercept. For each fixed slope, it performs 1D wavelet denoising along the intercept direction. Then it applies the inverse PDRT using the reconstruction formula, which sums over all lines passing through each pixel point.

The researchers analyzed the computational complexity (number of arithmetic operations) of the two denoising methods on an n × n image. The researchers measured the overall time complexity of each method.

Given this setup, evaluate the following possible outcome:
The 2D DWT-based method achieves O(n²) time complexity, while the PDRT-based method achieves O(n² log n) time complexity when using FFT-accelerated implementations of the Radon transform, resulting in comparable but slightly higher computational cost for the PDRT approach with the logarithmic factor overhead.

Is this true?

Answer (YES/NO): NO